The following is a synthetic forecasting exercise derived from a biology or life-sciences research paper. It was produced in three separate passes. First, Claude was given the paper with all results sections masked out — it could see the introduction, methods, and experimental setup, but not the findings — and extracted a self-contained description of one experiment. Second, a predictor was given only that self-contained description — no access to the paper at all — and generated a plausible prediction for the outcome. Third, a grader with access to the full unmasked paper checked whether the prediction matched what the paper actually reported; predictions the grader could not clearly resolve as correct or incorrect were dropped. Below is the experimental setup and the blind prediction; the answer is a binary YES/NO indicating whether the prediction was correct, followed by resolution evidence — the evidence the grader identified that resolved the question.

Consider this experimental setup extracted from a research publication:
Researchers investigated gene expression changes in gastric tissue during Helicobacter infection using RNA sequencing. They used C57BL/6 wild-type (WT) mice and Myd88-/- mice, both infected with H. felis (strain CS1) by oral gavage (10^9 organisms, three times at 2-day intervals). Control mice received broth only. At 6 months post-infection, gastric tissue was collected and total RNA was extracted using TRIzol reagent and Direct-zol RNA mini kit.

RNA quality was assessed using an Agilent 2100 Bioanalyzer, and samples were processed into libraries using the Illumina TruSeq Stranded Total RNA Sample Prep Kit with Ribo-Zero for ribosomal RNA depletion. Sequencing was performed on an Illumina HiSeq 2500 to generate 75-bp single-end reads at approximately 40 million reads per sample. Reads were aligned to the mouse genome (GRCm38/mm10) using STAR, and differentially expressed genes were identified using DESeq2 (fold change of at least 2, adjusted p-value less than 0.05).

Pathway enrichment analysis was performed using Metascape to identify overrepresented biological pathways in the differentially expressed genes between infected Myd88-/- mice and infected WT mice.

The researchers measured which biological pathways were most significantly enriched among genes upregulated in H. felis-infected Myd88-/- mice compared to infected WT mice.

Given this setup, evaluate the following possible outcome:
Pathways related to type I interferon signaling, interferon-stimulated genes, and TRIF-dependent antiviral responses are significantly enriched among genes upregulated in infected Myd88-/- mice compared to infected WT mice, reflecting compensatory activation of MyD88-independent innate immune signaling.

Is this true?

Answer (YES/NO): YES